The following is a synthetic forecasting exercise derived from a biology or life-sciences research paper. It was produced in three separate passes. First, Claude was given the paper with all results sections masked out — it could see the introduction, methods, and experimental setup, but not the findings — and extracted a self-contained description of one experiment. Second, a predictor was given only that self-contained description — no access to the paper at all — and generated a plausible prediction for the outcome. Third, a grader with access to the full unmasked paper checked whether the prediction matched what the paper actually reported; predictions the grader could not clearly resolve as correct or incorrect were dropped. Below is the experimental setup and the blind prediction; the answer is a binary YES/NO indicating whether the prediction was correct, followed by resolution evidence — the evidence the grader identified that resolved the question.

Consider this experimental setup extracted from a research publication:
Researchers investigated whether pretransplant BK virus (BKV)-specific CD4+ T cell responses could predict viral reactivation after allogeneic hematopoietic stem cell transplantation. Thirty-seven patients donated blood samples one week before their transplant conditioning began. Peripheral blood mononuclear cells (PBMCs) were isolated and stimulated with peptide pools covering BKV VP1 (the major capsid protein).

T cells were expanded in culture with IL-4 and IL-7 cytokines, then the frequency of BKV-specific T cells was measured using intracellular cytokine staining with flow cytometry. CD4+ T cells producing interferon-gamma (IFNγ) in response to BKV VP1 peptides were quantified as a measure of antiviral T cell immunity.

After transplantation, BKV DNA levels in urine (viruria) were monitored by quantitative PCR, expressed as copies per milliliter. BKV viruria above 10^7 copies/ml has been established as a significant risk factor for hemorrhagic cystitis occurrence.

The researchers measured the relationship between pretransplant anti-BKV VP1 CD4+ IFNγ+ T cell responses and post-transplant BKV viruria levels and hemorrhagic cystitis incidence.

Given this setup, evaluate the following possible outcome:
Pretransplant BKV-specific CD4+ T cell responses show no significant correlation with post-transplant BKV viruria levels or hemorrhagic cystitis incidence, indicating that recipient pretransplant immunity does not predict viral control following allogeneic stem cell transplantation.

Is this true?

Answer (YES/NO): NO